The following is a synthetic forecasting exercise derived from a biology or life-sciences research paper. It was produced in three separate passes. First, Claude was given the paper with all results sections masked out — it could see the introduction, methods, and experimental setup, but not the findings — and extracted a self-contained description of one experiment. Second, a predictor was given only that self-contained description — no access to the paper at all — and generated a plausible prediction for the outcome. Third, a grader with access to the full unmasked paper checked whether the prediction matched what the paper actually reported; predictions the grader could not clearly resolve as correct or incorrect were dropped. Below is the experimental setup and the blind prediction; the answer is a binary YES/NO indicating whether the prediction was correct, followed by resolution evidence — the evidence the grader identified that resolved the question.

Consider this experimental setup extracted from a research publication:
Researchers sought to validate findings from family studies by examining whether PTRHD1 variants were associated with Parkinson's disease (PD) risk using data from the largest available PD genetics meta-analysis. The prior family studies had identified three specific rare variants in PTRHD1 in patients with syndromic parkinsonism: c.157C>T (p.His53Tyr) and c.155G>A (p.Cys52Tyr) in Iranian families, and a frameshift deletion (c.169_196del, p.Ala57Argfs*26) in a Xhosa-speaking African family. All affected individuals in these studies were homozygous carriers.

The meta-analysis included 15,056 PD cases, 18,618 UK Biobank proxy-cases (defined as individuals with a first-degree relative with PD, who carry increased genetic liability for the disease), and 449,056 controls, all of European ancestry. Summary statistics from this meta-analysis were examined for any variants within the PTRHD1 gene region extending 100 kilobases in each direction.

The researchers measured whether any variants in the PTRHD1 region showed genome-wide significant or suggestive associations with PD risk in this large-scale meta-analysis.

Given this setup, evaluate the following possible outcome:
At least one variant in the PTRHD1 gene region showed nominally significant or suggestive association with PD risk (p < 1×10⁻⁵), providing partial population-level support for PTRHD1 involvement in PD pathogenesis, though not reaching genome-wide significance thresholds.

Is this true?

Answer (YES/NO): NO